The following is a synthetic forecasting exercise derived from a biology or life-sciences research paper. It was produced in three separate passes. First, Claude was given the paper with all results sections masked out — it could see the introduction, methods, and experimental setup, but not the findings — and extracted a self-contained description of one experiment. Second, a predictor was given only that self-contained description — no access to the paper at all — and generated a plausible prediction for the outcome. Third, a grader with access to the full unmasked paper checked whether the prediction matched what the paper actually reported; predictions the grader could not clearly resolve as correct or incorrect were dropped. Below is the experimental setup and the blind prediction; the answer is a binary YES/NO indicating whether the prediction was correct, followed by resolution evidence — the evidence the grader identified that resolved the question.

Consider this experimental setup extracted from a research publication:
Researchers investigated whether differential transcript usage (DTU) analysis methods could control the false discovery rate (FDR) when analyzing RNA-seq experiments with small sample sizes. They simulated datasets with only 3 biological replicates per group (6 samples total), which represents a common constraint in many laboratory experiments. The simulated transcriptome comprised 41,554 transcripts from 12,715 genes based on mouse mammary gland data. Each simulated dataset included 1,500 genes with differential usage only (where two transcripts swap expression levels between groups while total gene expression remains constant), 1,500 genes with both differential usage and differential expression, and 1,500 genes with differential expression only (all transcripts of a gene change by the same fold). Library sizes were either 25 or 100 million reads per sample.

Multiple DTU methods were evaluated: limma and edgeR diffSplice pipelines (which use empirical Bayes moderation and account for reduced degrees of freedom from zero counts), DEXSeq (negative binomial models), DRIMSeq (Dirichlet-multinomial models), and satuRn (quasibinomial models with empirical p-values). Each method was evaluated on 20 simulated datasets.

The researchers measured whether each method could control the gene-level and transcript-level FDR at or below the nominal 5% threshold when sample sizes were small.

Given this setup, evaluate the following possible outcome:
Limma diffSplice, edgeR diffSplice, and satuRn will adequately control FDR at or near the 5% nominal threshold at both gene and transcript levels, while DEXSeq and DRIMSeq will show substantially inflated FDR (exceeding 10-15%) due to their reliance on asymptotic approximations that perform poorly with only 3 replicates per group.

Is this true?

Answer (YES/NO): NO